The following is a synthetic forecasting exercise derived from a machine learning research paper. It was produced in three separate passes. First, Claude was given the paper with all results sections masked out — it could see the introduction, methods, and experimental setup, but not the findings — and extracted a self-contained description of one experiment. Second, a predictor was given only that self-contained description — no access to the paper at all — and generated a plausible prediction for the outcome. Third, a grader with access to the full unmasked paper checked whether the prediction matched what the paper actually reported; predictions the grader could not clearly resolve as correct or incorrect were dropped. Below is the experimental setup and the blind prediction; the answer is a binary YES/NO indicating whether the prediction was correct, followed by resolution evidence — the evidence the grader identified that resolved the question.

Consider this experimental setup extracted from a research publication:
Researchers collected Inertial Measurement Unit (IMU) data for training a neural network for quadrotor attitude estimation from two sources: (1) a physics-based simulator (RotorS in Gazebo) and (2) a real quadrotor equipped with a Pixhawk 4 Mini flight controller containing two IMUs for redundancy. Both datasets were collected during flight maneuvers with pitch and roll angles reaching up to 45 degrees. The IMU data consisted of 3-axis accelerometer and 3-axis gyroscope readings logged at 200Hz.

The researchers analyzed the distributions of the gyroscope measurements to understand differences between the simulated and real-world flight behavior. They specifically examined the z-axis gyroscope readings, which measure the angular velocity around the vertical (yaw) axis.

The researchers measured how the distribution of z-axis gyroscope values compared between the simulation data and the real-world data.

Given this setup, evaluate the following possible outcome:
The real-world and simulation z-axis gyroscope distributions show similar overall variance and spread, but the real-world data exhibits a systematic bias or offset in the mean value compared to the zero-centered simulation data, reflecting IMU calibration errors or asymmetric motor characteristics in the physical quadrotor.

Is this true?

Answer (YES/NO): NO